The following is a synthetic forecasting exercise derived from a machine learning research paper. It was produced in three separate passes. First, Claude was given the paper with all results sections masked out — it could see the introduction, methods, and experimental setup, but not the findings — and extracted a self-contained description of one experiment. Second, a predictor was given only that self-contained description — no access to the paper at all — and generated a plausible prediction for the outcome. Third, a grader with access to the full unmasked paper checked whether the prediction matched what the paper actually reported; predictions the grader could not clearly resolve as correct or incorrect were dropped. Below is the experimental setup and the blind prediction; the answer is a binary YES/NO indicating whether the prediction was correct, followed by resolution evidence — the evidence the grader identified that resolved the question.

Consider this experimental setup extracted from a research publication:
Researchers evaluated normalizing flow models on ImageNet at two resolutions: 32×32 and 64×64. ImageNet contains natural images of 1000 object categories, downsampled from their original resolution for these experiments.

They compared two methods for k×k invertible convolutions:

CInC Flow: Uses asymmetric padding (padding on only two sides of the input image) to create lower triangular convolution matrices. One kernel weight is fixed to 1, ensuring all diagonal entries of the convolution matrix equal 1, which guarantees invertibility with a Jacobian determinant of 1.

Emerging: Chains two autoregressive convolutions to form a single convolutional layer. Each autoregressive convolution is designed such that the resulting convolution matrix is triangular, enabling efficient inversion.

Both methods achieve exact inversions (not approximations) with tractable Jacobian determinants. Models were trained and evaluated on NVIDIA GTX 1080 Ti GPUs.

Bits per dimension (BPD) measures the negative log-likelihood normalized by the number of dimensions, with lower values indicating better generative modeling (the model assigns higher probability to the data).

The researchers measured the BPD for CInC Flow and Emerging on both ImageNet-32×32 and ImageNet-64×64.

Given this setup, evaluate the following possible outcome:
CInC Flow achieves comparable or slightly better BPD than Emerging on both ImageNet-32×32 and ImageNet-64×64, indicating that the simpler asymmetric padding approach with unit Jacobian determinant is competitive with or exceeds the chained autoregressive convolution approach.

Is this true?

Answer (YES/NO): NO